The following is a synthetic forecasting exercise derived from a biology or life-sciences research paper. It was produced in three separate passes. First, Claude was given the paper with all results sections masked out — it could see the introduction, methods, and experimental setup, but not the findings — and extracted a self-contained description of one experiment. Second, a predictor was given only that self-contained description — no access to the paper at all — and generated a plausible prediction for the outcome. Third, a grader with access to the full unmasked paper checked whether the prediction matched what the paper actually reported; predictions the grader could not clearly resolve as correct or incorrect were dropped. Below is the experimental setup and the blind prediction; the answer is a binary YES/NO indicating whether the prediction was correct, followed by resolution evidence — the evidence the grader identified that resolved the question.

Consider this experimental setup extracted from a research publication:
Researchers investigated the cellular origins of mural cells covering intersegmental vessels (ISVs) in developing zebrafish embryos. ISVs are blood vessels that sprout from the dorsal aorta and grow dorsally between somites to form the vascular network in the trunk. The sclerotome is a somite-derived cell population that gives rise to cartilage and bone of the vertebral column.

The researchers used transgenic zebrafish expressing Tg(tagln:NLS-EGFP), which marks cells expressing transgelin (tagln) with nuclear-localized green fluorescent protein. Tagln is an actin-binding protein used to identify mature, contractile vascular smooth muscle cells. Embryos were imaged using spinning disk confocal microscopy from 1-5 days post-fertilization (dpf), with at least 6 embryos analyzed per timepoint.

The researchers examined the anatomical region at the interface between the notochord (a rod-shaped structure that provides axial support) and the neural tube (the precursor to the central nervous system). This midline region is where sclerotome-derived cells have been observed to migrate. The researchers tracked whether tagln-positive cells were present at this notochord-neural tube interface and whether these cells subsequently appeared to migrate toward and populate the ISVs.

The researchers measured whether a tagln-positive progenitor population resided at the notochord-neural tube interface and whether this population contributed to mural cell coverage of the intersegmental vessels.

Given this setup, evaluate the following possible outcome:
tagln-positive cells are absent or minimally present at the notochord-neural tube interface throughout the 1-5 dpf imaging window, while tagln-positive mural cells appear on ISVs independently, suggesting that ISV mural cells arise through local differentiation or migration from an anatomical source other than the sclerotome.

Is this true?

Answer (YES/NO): NO